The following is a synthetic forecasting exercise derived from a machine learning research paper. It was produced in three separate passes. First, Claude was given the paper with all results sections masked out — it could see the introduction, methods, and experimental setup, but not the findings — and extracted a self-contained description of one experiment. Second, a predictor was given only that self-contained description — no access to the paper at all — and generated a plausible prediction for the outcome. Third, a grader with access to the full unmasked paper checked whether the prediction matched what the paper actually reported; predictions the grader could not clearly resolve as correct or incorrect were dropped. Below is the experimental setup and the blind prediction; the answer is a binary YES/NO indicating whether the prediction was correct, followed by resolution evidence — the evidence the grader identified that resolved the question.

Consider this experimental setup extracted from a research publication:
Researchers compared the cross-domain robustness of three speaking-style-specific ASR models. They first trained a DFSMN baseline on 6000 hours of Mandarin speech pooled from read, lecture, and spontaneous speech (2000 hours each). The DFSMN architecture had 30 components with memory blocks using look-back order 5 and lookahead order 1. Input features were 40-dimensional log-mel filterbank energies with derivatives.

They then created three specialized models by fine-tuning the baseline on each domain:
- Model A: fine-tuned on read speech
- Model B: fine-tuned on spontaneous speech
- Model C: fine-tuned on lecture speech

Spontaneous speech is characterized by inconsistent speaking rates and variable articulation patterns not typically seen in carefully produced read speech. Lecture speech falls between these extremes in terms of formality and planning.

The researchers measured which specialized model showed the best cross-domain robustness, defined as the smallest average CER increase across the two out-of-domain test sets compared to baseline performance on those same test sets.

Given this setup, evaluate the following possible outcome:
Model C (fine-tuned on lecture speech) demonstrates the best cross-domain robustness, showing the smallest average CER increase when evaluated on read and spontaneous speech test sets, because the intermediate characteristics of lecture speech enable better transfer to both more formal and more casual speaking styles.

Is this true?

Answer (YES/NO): NO